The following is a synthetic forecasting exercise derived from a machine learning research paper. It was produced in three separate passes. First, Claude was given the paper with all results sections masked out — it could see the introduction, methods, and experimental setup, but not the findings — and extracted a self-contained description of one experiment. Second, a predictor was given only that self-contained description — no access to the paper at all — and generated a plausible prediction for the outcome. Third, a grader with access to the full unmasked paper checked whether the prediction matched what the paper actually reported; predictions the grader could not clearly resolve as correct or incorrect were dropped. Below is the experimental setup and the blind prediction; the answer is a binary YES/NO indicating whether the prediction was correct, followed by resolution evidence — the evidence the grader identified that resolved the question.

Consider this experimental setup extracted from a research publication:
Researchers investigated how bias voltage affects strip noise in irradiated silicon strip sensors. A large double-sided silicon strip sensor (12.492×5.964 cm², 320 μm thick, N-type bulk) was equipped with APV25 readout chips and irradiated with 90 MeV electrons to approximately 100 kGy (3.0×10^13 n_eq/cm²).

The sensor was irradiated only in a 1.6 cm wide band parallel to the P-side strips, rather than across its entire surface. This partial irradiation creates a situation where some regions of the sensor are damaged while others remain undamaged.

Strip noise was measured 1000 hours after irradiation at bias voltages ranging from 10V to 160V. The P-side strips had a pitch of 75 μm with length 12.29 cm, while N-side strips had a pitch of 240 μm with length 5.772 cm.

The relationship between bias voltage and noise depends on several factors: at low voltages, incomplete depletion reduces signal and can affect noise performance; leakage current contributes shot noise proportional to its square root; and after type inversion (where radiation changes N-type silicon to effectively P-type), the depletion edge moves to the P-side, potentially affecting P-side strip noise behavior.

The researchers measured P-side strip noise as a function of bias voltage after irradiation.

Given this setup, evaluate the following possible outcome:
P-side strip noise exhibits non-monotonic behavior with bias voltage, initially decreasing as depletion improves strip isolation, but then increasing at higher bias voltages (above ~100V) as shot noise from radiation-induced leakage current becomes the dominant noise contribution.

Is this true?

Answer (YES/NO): NO